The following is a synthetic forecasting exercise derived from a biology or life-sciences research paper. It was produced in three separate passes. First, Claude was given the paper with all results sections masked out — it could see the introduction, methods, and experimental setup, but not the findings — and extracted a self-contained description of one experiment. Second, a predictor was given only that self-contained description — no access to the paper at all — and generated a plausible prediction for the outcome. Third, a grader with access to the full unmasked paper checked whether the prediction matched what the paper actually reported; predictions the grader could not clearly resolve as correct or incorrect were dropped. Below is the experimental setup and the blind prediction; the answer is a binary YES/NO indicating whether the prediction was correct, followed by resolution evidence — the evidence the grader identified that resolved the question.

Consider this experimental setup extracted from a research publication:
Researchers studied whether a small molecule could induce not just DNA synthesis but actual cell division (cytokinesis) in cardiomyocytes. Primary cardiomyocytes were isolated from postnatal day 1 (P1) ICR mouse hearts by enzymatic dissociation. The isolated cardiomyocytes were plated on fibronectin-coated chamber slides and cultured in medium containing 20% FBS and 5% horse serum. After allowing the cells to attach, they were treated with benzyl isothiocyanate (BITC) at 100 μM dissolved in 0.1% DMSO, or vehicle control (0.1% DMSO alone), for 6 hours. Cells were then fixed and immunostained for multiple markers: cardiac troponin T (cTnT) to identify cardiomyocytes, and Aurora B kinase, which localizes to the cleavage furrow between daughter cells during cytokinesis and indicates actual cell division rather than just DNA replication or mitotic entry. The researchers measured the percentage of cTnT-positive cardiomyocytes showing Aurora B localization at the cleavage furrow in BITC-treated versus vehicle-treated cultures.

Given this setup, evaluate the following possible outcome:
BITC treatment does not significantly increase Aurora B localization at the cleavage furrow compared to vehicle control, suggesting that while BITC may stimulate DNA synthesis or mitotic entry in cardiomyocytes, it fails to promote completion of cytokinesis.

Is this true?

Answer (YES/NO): YES